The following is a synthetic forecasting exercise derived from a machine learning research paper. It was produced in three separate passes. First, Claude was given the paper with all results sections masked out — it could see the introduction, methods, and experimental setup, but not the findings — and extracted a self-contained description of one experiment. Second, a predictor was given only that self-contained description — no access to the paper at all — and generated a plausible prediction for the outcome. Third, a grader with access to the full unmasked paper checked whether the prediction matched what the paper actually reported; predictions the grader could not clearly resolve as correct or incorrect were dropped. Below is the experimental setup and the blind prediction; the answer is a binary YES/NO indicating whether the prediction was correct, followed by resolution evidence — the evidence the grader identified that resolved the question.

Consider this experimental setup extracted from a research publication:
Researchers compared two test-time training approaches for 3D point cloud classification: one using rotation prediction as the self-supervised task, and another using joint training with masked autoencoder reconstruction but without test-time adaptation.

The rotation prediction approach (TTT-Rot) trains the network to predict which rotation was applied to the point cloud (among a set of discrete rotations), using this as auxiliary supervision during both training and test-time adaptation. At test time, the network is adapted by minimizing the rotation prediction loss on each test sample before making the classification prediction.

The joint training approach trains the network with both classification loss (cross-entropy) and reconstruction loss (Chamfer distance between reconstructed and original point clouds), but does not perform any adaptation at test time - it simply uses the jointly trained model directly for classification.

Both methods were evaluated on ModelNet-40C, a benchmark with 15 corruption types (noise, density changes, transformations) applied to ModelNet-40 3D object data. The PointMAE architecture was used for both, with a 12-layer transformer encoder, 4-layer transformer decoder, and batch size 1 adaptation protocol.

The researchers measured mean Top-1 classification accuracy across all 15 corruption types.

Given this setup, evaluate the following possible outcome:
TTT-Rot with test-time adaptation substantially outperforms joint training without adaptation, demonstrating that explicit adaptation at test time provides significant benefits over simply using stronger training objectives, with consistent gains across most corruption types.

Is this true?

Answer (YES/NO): NO